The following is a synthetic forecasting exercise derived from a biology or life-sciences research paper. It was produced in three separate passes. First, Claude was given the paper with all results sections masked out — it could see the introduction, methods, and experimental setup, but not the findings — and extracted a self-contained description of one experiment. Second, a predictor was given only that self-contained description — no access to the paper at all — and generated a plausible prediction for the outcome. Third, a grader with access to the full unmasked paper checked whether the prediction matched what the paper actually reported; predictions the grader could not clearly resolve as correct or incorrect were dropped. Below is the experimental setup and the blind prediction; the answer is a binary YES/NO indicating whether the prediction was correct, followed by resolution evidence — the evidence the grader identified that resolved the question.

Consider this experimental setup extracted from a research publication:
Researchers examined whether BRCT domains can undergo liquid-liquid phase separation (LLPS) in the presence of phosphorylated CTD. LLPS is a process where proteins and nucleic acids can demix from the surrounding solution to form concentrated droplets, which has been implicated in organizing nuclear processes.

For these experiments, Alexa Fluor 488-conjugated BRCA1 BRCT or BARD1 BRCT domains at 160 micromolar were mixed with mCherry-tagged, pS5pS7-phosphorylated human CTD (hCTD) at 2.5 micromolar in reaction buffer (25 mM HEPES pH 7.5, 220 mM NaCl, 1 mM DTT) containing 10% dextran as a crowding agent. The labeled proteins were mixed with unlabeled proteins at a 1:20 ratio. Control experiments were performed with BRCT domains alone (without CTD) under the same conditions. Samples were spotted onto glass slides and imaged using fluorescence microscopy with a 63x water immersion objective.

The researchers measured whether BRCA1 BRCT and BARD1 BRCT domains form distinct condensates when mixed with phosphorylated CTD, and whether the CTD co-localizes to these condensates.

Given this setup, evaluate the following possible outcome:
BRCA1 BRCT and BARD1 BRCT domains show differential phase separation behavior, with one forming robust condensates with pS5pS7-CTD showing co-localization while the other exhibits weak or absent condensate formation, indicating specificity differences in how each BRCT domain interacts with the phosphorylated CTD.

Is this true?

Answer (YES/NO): NO